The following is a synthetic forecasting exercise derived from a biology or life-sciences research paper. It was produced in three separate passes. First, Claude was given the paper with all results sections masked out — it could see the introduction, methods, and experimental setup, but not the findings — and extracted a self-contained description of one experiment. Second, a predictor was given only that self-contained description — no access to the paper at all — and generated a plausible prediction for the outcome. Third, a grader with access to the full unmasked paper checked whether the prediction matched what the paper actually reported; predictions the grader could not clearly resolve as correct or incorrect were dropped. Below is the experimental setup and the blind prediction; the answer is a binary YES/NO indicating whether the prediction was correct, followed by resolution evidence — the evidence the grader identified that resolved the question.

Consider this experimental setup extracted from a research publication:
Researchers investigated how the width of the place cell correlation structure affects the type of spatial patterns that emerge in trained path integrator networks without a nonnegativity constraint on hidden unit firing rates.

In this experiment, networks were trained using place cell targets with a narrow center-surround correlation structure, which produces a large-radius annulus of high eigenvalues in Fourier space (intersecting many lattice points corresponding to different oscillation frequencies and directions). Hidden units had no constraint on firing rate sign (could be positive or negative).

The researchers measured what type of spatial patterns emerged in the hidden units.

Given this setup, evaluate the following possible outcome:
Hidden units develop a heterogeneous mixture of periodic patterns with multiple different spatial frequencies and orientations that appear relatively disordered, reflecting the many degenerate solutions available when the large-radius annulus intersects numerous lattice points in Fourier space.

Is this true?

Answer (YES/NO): YES